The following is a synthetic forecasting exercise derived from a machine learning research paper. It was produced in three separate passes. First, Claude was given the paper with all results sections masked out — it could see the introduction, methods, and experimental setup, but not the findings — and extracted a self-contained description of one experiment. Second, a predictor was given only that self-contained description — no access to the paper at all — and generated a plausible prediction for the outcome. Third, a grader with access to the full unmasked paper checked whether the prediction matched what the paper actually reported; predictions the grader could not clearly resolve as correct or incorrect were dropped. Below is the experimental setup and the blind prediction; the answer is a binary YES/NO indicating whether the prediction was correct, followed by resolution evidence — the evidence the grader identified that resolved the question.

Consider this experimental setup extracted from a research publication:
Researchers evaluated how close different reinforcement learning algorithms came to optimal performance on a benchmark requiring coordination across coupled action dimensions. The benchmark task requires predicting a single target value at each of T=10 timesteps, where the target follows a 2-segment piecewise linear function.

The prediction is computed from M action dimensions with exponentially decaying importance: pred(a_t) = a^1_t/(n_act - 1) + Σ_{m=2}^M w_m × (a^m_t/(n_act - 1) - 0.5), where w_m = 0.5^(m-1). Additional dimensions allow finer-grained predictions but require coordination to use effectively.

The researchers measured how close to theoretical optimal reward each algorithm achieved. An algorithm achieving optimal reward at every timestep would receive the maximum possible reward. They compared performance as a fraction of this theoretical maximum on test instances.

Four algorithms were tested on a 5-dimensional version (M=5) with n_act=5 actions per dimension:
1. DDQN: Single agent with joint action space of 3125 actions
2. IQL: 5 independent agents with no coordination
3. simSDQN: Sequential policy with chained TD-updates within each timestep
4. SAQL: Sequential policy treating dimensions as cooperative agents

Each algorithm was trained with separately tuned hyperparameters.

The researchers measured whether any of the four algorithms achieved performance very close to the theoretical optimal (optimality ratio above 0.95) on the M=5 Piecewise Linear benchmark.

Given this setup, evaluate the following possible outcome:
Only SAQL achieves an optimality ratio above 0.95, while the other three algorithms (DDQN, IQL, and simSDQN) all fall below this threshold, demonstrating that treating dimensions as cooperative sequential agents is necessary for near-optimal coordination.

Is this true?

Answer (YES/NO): NO